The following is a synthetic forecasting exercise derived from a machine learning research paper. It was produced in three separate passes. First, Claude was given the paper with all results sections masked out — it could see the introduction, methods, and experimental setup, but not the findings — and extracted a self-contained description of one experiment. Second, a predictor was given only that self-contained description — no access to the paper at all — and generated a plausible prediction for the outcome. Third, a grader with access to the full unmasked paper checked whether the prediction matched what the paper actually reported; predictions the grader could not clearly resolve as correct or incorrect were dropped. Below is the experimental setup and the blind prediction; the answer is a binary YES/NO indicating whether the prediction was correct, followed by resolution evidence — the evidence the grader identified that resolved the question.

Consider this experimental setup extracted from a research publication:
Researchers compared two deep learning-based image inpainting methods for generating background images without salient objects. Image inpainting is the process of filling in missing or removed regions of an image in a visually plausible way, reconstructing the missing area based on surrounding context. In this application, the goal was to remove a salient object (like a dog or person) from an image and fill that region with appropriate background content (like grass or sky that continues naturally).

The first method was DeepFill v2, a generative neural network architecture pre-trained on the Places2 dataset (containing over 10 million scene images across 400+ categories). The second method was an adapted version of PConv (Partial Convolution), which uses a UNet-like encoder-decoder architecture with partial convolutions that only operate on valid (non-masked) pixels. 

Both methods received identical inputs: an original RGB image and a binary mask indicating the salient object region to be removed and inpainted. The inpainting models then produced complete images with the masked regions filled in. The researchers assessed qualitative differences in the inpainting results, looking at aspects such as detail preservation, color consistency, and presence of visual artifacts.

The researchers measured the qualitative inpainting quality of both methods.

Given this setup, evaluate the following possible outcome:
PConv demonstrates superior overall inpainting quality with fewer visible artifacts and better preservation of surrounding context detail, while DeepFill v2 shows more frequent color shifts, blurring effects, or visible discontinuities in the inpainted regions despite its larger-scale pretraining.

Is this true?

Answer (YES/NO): NO